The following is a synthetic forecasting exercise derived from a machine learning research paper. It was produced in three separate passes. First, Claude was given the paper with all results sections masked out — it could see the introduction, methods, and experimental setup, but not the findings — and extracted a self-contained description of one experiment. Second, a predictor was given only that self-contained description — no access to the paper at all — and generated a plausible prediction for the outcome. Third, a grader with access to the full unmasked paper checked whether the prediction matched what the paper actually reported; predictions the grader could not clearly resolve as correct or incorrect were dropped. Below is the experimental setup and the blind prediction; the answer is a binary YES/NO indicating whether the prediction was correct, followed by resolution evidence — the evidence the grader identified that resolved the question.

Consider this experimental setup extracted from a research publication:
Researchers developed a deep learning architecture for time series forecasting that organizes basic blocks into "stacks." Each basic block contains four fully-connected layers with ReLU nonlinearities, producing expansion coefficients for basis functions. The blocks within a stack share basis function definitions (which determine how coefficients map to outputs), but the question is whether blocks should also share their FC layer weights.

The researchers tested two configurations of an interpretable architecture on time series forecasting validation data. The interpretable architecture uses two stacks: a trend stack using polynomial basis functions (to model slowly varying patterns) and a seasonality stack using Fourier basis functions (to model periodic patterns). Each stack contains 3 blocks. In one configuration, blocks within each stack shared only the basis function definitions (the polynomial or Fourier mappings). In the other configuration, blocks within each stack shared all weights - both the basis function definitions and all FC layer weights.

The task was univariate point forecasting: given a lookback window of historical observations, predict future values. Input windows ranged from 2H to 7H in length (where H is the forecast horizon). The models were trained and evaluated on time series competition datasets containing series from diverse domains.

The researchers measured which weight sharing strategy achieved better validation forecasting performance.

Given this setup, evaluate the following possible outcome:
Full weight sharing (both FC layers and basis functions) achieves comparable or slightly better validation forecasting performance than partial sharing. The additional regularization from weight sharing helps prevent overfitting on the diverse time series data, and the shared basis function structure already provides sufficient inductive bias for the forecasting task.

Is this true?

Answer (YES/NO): YES